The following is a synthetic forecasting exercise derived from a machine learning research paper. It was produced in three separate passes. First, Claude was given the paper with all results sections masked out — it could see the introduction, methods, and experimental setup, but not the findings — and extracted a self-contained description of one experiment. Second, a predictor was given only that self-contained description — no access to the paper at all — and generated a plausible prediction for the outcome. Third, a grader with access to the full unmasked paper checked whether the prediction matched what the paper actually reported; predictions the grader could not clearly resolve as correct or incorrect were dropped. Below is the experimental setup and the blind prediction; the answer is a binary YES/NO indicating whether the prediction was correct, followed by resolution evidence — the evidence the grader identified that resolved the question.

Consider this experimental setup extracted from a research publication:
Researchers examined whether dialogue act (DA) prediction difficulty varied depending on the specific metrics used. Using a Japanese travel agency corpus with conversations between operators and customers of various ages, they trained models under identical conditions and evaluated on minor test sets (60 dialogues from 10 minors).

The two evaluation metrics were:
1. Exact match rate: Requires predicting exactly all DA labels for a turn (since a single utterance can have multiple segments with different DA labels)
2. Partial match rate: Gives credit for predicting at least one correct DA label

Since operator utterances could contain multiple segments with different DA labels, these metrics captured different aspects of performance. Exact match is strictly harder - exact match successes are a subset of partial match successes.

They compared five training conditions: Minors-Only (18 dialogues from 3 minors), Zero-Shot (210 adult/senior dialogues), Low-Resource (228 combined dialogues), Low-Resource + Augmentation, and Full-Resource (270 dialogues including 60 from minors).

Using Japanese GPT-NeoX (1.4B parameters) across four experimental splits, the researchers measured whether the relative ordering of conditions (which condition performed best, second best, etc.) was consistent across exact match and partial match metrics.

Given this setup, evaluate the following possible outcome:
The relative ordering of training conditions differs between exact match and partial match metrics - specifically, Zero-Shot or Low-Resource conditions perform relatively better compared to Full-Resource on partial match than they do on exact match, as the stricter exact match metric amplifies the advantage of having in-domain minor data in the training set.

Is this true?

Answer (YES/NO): NO